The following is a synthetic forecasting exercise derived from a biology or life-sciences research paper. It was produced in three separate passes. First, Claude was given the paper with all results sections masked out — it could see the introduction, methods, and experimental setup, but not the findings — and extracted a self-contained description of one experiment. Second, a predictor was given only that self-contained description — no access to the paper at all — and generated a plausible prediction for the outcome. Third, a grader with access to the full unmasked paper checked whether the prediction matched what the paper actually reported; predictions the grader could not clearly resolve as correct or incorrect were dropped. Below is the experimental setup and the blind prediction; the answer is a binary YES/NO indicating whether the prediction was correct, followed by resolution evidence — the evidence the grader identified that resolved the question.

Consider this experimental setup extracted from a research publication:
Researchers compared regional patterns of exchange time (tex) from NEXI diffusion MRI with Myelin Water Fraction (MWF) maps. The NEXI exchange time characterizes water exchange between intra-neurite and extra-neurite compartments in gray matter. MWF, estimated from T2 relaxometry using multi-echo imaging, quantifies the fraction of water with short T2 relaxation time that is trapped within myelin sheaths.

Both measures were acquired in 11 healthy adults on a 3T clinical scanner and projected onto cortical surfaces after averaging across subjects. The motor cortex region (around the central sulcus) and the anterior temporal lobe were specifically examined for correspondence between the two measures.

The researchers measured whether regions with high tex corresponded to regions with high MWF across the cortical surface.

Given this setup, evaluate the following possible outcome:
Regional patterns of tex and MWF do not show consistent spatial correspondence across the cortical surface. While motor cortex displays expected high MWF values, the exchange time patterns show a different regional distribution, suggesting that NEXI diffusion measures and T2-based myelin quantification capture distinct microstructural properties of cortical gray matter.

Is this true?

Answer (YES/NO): NO